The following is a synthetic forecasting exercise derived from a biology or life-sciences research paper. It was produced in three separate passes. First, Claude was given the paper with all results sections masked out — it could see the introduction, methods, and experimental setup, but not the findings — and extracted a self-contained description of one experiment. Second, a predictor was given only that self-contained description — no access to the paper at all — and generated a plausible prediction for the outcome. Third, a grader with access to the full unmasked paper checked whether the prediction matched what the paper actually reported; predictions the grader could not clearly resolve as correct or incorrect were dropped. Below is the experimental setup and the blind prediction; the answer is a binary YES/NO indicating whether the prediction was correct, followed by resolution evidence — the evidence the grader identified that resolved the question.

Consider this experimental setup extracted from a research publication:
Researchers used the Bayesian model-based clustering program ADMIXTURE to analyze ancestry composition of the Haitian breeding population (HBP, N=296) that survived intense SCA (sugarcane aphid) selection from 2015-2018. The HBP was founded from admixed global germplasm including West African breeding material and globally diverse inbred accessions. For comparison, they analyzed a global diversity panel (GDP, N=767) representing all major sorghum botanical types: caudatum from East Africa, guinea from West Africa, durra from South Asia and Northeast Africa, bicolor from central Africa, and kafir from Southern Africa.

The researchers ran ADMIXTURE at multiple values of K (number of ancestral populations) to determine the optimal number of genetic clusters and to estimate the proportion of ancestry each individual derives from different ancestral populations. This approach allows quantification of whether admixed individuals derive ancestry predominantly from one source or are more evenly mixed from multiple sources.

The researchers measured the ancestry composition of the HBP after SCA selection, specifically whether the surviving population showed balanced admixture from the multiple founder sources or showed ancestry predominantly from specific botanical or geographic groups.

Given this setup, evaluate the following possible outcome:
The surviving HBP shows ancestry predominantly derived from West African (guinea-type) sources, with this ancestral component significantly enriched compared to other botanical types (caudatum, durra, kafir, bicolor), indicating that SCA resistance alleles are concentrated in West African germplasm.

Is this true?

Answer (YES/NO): NO